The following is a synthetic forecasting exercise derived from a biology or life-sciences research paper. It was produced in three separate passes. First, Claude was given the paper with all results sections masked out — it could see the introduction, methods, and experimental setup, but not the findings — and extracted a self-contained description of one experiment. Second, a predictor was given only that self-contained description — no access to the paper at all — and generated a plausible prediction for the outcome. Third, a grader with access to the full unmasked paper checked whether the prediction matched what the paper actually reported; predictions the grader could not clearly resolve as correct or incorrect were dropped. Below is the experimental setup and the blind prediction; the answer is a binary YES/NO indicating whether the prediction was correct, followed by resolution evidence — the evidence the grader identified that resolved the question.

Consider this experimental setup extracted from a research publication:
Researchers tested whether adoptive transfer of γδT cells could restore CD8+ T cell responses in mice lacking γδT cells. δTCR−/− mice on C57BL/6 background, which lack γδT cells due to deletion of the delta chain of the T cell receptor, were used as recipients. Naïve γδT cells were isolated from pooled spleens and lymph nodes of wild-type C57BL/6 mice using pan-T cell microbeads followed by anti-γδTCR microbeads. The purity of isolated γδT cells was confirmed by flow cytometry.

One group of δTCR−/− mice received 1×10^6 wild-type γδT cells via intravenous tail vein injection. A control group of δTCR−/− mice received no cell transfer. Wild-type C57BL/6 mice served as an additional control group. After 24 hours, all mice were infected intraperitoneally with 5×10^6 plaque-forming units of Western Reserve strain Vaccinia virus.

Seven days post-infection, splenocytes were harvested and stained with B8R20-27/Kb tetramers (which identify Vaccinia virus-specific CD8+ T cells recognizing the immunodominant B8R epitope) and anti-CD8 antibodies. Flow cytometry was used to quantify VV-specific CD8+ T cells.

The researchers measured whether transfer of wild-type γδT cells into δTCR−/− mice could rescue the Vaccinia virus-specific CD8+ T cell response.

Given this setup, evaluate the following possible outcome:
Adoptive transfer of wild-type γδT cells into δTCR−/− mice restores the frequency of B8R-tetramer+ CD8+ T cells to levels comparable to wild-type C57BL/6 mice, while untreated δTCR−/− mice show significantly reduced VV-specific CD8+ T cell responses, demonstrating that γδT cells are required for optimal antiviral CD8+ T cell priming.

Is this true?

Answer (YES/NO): YES